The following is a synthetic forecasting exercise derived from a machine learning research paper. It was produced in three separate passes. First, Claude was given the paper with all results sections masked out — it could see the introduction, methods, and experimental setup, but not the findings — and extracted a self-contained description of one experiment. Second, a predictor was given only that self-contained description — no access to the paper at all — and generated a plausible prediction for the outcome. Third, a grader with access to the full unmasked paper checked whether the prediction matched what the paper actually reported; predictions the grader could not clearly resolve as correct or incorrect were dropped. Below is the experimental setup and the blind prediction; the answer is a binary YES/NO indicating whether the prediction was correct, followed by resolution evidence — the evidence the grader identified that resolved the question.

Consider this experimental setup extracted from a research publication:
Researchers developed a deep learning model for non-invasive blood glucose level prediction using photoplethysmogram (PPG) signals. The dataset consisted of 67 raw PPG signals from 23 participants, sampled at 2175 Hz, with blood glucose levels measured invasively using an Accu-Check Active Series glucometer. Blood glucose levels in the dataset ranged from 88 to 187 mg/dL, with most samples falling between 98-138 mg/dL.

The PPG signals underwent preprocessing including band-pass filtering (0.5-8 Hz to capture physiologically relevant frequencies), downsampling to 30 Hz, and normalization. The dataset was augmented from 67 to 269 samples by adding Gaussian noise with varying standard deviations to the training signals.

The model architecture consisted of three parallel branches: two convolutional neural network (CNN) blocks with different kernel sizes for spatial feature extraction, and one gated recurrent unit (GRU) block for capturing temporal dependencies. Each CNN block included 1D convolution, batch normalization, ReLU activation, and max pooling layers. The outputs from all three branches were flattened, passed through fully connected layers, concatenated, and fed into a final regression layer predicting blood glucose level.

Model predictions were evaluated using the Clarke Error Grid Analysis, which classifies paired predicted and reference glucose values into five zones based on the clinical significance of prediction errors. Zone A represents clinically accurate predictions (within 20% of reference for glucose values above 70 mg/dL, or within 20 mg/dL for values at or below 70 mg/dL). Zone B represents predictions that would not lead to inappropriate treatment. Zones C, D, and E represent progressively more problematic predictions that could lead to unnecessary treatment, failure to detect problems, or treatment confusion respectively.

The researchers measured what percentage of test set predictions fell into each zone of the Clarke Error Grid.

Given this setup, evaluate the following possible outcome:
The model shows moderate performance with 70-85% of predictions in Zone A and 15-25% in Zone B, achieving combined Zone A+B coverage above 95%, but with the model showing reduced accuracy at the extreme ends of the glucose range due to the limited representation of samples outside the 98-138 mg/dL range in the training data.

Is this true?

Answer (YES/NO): NO